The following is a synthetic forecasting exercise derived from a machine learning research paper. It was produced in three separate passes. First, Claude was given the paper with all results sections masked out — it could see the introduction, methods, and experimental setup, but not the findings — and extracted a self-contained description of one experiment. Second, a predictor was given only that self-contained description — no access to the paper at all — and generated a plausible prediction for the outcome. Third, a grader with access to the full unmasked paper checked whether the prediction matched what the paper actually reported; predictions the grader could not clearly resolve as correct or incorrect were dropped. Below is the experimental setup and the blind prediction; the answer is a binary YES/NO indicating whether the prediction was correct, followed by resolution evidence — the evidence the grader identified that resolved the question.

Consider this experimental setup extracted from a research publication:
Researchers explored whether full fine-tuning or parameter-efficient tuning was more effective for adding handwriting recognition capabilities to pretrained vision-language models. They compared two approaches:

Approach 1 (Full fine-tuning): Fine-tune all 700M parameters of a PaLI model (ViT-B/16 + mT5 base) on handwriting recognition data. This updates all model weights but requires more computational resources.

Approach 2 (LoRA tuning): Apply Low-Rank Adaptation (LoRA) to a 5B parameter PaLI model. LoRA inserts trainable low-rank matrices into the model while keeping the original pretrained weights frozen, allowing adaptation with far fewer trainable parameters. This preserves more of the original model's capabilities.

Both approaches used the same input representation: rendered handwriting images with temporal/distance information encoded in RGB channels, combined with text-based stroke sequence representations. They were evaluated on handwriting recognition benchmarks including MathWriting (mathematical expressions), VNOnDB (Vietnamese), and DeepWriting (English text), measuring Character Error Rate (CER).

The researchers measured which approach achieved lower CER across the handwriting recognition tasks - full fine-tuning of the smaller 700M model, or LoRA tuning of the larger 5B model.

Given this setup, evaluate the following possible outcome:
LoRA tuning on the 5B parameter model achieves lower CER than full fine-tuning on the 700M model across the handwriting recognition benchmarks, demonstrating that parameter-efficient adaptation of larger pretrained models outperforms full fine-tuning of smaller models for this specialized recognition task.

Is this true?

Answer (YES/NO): NO